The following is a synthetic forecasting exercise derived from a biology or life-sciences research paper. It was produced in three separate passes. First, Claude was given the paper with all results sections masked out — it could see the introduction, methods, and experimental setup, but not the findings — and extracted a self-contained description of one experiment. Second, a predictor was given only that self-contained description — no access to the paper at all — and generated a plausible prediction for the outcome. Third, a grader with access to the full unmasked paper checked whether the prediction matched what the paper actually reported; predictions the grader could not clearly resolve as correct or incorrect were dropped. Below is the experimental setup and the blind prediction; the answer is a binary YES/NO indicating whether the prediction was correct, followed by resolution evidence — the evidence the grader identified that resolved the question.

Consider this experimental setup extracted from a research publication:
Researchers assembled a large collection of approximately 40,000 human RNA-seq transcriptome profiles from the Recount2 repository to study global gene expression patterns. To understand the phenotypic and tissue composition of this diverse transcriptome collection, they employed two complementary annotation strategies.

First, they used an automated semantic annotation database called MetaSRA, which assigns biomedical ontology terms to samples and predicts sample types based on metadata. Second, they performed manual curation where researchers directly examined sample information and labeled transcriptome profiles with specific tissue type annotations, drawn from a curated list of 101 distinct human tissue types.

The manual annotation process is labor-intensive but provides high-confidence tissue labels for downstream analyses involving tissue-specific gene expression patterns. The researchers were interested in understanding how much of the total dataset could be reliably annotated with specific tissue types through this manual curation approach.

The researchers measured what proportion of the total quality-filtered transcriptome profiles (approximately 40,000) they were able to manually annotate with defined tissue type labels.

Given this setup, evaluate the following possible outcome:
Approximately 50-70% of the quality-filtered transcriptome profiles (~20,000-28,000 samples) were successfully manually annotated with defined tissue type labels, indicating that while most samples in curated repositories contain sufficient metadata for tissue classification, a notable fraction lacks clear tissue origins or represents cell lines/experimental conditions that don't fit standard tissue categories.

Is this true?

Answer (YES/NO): NO